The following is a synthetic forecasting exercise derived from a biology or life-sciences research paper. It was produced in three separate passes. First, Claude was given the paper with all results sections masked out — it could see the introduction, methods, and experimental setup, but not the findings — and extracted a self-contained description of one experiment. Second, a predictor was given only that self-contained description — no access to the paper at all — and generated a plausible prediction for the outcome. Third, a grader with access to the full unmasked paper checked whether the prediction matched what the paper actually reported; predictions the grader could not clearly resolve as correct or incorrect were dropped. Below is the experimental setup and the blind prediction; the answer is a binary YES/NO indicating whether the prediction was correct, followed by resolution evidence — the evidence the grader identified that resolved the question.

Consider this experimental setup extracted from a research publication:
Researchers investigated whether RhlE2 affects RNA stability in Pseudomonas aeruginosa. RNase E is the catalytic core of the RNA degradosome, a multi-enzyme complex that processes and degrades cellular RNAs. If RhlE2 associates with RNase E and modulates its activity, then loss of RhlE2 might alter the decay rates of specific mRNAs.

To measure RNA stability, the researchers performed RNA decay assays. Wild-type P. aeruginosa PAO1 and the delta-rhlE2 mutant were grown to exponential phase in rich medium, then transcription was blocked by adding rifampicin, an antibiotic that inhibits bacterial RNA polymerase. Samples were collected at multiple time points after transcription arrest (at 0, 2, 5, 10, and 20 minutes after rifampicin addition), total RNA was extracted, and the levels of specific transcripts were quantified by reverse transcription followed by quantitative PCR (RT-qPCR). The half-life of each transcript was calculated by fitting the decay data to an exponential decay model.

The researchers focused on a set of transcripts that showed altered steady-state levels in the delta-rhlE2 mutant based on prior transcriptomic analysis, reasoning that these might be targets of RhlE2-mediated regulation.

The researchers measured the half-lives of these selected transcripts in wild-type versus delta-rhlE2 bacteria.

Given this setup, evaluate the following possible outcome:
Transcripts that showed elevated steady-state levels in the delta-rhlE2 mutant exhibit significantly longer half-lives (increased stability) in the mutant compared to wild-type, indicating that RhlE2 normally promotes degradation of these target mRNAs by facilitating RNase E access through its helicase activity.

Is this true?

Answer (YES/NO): YES